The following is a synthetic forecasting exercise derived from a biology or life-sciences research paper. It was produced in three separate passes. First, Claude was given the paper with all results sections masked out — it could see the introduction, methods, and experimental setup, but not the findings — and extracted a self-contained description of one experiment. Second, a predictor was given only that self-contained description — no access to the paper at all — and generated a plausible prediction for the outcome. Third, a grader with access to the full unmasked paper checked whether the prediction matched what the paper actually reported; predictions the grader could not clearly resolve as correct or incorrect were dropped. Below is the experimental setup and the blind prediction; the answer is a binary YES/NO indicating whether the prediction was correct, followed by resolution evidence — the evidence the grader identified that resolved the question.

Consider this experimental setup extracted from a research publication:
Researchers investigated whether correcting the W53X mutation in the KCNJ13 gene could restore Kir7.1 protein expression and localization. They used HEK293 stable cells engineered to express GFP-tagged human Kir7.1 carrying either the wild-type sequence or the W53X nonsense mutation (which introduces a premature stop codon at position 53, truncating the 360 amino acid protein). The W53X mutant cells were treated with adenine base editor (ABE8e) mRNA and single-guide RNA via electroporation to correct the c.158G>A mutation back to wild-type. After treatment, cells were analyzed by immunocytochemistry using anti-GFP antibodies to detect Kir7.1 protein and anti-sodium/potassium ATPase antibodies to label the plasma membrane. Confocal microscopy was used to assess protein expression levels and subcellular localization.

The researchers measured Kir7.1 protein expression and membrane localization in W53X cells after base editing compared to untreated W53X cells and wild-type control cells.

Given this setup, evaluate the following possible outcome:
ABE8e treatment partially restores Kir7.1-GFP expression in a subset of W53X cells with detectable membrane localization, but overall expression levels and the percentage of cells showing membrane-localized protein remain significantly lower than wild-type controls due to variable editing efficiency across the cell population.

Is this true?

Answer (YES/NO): NO